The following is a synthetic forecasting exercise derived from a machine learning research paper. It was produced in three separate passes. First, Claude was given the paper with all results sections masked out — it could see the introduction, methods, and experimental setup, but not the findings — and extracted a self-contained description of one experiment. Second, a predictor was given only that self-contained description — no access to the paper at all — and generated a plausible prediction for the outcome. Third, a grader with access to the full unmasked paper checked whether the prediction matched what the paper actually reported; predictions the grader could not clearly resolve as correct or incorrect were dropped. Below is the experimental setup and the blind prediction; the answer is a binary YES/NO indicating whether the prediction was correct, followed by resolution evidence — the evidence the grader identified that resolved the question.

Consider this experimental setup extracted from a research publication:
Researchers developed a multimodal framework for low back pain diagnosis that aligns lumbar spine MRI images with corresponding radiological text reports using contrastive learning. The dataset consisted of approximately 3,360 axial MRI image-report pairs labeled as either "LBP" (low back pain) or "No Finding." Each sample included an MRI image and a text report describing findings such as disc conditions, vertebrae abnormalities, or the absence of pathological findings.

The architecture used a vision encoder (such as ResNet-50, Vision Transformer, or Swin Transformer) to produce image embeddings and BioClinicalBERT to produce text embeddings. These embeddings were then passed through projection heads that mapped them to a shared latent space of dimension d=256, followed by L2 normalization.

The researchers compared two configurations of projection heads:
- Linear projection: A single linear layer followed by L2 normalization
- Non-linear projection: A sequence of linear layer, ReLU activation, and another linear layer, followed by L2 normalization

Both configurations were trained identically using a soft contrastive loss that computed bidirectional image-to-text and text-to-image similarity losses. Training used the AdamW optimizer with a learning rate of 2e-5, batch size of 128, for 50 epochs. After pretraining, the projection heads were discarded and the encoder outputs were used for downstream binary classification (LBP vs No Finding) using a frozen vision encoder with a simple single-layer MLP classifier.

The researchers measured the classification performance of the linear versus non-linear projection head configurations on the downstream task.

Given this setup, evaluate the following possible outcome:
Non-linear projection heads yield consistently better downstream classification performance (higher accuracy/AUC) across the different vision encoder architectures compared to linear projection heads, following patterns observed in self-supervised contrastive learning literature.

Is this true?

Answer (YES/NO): NO